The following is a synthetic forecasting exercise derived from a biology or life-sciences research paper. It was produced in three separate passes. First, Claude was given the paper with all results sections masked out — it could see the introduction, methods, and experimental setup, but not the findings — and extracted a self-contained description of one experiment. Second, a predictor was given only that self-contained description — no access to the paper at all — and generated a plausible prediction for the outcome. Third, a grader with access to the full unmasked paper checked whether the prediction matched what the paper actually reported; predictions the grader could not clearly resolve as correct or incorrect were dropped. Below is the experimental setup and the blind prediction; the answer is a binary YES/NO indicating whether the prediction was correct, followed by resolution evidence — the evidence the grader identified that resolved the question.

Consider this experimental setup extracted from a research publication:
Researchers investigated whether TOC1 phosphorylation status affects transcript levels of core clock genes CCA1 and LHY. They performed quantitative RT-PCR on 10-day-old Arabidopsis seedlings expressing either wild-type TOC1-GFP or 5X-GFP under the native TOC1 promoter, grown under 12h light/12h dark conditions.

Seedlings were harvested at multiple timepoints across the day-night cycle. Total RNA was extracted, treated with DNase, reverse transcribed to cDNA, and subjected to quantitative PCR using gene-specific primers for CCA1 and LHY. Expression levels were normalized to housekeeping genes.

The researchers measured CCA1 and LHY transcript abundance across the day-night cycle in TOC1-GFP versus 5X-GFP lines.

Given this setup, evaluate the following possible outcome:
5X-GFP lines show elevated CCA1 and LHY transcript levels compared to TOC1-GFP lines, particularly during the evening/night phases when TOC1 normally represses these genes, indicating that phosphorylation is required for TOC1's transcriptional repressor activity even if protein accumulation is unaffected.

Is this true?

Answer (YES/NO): NO